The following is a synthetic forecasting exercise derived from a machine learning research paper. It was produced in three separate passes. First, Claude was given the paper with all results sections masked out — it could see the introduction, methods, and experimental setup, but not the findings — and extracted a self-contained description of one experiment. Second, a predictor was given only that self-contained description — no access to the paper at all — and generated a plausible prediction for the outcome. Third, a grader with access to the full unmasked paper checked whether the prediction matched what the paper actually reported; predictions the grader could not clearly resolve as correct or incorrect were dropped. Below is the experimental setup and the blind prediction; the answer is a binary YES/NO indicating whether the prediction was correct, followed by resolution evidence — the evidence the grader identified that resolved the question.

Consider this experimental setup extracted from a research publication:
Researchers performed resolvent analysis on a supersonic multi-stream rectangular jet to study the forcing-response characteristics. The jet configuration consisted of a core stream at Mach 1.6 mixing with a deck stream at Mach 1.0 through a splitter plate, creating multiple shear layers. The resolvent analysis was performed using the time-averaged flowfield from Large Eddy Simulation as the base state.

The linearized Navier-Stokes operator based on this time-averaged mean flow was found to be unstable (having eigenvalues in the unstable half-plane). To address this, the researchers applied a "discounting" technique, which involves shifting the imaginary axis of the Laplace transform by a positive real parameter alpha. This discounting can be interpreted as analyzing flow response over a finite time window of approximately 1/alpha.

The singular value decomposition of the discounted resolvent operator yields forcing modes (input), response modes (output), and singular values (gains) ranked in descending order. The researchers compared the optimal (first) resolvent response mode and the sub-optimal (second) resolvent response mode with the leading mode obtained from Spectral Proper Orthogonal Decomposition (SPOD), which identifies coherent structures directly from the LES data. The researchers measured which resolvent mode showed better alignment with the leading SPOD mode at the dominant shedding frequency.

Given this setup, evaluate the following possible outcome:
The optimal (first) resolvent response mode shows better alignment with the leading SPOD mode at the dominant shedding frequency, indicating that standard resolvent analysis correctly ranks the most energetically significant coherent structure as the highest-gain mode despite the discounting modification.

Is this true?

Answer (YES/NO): NO